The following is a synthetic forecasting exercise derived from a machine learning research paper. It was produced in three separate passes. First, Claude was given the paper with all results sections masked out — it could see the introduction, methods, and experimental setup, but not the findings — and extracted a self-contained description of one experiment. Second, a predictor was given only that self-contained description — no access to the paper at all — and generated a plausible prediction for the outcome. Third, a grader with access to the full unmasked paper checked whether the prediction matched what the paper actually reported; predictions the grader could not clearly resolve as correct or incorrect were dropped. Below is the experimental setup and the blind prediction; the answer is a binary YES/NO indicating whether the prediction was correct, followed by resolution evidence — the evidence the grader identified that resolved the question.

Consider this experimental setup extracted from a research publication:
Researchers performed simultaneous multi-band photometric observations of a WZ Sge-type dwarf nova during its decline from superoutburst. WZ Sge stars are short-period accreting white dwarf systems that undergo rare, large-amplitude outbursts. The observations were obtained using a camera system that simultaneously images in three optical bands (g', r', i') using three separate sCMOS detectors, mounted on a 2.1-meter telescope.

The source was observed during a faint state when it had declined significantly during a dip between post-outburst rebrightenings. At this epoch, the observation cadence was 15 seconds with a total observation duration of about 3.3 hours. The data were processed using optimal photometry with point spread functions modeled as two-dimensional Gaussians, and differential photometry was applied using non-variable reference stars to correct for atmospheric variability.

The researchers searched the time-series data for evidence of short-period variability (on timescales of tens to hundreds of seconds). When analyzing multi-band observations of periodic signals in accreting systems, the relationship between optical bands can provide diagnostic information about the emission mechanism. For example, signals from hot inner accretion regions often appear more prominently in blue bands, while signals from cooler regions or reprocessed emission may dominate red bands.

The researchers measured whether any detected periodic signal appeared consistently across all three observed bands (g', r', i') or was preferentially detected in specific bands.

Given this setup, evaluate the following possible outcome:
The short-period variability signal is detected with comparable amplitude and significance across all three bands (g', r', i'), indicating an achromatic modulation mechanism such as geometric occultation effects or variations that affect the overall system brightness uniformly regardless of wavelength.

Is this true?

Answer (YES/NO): NO